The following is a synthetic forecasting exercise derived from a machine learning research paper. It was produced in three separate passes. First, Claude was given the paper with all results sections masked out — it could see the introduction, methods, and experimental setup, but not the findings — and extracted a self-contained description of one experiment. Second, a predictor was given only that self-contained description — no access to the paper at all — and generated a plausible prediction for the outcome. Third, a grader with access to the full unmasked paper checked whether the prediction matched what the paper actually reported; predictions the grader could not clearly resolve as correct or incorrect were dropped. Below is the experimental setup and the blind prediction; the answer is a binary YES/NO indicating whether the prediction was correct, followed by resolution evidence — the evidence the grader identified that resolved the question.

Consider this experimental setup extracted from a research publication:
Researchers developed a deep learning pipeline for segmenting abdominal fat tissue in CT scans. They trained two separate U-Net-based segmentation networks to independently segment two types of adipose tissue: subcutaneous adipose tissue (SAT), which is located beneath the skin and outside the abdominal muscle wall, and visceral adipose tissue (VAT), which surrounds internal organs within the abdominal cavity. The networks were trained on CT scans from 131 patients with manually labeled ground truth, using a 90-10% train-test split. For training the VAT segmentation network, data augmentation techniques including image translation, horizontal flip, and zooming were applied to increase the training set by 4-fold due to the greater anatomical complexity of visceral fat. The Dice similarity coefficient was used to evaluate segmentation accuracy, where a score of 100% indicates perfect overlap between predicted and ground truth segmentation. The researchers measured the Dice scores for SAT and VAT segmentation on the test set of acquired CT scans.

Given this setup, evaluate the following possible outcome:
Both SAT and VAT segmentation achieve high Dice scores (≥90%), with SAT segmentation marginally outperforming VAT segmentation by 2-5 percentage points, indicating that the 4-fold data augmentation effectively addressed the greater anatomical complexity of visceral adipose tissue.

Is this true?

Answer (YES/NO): YES